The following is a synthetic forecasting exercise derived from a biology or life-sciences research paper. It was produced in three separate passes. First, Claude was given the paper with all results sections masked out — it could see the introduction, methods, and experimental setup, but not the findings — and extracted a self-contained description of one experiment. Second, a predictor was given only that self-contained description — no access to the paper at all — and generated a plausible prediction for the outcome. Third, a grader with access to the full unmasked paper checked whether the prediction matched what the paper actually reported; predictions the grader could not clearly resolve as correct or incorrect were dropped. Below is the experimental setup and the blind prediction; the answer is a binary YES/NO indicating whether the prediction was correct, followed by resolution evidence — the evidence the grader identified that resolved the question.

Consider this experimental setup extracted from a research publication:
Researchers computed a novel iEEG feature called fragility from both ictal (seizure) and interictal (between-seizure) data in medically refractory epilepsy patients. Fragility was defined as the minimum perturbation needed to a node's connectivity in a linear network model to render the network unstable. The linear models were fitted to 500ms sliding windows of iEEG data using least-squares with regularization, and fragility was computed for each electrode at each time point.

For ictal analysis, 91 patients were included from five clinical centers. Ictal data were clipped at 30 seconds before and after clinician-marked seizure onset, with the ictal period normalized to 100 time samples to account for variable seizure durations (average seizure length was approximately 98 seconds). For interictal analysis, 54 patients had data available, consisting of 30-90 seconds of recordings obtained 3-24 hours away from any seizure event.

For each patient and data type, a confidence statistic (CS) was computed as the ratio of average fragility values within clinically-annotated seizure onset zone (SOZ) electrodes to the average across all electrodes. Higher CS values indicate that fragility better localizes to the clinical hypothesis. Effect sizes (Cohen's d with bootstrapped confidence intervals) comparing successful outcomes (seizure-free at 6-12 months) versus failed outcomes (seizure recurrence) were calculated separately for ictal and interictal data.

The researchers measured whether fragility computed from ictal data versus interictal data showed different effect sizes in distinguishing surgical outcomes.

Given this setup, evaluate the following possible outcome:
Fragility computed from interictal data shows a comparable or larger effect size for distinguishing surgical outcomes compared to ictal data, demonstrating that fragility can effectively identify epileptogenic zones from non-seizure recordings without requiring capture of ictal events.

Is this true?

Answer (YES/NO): YES